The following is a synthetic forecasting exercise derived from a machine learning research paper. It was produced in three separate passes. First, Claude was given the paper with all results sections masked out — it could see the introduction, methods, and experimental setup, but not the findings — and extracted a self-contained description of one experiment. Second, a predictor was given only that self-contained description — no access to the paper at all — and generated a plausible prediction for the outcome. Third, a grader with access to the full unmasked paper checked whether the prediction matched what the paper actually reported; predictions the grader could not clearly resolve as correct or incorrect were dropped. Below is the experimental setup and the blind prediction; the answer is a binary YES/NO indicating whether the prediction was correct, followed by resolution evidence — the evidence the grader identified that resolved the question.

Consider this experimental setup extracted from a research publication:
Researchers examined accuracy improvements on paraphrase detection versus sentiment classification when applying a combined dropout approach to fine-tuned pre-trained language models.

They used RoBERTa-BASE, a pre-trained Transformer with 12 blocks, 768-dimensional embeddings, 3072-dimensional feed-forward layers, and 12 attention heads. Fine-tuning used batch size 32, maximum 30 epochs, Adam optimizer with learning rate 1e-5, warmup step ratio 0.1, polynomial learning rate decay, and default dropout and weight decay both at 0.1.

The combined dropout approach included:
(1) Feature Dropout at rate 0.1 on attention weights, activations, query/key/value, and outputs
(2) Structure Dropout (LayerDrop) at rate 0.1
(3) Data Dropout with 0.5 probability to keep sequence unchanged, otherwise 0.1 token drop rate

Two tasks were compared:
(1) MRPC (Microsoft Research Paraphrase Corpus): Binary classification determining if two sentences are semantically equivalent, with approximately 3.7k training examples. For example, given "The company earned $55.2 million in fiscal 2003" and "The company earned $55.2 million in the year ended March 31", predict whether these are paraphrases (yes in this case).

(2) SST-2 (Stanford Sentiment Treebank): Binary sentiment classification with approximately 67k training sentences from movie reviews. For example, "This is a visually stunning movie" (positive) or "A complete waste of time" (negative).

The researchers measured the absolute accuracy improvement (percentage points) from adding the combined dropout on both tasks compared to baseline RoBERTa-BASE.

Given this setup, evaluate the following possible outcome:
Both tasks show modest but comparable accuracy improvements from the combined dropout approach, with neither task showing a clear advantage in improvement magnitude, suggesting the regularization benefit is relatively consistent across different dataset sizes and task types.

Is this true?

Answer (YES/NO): NO